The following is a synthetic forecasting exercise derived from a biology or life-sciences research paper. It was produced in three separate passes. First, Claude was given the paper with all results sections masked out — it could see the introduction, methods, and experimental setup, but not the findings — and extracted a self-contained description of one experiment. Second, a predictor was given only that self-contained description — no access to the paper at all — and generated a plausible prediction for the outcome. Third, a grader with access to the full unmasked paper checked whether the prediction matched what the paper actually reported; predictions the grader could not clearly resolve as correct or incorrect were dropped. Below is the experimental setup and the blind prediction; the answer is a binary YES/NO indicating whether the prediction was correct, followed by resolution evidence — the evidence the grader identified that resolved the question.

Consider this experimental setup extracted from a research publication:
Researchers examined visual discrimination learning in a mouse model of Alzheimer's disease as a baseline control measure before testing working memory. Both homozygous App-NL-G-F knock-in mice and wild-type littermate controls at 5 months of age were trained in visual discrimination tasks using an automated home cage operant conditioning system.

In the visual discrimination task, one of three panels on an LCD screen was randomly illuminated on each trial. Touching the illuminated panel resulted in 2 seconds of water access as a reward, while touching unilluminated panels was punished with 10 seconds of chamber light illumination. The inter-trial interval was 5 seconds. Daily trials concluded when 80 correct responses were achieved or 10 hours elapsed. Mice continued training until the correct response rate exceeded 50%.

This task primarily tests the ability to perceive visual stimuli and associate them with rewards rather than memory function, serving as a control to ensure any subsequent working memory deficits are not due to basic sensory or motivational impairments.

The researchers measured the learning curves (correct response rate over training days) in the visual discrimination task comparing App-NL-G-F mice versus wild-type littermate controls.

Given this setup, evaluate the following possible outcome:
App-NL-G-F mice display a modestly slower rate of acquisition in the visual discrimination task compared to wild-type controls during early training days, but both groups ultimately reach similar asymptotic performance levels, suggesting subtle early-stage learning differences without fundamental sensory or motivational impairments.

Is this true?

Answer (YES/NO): NO